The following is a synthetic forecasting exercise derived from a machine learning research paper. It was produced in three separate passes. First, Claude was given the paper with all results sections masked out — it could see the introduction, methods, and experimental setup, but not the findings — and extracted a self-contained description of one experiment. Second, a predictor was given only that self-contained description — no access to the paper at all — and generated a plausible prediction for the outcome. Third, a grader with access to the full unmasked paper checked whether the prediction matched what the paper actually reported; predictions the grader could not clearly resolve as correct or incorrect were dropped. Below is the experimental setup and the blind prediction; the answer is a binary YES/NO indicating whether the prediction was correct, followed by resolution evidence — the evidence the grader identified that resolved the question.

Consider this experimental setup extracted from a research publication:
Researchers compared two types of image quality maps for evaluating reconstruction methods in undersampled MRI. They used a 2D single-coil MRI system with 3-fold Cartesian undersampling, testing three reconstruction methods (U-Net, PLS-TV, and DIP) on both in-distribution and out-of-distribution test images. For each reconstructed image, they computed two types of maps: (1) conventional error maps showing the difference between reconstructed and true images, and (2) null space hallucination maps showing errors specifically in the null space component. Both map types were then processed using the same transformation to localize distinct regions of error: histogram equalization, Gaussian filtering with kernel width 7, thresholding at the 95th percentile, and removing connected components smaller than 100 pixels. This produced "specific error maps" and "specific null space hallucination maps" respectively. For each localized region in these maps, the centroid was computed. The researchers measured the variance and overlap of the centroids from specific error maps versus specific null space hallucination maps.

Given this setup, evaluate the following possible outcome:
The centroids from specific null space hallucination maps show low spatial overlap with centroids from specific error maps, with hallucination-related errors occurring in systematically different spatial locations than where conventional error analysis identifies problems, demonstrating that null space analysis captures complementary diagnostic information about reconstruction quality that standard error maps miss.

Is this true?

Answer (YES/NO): YES